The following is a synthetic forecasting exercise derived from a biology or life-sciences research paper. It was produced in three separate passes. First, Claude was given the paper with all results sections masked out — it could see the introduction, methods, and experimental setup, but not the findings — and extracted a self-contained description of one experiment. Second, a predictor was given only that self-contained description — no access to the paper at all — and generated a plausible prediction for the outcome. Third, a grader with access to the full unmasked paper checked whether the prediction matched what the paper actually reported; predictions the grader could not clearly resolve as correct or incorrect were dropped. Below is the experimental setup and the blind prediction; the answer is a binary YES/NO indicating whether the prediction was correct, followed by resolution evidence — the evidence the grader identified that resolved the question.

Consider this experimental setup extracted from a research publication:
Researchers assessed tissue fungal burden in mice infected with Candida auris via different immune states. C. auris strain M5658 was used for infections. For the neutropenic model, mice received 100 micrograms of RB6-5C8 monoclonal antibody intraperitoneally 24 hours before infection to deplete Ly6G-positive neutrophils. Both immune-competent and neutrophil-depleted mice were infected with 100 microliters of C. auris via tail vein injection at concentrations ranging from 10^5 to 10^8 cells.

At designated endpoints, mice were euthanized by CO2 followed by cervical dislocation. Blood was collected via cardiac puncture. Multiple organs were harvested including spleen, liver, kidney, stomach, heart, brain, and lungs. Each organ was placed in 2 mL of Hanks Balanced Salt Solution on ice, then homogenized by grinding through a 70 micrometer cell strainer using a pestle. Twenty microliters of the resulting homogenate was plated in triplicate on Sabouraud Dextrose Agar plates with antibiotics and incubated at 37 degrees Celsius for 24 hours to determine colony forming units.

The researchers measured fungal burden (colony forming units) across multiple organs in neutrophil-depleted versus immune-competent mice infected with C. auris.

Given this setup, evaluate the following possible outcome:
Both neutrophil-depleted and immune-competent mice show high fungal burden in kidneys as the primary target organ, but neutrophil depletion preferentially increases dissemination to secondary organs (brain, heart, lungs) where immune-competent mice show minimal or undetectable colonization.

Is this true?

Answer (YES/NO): NO